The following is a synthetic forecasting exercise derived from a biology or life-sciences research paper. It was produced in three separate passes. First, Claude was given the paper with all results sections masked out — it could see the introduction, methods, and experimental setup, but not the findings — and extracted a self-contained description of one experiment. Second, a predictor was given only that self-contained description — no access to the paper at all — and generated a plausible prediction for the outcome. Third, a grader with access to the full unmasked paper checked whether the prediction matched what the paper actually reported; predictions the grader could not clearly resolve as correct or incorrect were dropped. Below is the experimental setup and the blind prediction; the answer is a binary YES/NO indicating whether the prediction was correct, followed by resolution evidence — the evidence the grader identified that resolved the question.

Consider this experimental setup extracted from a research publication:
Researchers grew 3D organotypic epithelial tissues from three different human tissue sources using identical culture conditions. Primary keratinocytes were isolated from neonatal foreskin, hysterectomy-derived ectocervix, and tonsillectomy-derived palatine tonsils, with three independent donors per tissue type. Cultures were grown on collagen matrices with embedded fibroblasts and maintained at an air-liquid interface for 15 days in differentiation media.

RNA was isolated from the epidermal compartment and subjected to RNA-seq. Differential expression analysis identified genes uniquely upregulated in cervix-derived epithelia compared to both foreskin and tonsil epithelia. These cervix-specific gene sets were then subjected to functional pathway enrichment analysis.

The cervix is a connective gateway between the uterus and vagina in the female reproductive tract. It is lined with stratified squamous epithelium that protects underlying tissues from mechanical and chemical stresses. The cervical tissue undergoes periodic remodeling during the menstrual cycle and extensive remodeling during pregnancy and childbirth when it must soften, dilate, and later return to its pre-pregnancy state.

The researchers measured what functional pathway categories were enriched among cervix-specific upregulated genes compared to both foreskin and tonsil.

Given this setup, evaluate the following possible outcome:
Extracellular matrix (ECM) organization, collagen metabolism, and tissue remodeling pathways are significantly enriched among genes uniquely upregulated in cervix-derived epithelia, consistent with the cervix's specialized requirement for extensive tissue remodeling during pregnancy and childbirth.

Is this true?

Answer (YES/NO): NO